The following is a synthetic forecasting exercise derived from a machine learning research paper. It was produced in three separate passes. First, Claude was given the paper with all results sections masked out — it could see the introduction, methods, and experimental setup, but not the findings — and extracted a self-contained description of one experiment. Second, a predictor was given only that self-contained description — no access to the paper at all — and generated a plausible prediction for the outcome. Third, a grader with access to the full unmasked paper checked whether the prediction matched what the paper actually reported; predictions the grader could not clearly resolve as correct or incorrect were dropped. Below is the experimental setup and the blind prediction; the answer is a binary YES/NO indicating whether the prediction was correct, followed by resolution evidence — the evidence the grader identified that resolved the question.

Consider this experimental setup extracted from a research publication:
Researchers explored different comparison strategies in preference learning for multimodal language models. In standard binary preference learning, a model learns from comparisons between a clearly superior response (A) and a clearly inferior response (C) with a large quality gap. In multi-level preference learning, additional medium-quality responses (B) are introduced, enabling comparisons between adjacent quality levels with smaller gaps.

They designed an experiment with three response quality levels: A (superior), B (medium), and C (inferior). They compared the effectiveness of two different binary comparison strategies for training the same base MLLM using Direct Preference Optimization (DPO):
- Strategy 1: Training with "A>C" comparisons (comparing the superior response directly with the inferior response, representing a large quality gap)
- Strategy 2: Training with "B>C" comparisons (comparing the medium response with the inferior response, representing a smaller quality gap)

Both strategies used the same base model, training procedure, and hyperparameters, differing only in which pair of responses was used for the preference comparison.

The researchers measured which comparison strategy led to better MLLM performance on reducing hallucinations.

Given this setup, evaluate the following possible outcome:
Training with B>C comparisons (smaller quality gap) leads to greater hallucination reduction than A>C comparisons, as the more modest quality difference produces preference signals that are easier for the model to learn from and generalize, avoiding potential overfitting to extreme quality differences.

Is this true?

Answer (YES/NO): YES